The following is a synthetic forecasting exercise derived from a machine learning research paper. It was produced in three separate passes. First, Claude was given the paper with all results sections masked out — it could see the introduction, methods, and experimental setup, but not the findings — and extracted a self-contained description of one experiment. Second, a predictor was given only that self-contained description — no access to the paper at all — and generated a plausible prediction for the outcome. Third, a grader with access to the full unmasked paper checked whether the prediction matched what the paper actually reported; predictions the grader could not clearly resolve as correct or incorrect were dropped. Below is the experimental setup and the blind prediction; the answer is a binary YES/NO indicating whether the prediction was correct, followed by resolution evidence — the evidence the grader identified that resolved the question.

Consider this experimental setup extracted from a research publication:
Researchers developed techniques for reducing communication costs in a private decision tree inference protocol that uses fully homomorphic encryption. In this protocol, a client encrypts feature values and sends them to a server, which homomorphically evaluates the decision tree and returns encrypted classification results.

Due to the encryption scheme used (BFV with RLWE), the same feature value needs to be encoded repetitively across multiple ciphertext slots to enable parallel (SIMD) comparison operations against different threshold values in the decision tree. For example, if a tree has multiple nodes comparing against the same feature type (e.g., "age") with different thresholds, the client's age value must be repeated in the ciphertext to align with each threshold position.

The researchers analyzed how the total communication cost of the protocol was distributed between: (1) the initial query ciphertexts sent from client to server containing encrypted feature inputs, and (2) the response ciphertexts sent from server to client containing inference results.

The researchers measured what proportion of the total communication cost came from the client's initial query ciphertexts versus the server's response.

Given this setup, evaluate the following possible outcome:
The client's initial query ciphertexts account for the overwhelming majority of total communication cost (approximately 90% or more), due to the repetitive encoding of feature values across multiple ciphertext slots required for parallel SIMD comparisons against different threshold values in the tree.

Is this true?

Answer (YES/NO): YES